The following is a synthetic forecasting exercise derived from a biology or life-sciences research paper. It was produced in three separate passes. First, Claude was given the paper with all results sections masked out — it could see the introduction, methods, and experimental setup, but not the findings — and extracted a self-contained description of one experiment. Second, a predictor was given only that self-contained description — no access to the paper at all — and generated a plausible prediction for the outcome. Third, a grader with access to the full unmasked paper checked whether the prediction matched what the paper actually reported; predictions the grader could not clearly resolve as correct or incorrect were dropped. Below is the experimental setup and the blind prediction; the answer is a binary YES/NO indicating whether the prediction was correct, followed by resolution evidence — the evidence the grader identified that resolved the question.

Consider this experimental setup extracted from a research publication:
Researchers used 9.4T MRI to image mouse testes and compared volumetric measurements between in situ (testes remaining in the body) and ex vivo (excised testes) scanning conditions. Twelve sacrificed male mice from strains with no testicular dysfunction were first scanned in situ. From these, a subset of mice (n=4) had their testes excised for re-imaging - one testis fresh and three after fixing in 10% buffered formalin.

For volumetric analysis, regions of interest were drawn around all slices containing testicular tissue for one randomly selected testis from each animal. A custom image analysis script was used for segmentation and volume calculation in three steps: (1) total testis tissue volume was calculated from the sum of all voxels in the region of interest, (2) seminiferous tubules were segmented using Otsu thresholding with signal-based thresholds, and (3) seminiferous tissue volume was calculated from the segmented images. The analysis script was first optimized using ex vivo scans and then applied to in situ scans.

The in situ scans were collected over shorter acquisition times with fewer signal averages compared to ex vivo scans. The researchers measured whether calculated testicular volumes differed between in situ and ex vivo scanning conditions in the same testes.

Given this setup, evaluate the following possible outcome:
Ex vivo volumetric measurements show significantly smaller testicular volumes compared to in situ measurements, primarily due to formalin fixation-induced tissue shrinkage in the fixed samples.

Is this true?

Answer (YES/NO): NO